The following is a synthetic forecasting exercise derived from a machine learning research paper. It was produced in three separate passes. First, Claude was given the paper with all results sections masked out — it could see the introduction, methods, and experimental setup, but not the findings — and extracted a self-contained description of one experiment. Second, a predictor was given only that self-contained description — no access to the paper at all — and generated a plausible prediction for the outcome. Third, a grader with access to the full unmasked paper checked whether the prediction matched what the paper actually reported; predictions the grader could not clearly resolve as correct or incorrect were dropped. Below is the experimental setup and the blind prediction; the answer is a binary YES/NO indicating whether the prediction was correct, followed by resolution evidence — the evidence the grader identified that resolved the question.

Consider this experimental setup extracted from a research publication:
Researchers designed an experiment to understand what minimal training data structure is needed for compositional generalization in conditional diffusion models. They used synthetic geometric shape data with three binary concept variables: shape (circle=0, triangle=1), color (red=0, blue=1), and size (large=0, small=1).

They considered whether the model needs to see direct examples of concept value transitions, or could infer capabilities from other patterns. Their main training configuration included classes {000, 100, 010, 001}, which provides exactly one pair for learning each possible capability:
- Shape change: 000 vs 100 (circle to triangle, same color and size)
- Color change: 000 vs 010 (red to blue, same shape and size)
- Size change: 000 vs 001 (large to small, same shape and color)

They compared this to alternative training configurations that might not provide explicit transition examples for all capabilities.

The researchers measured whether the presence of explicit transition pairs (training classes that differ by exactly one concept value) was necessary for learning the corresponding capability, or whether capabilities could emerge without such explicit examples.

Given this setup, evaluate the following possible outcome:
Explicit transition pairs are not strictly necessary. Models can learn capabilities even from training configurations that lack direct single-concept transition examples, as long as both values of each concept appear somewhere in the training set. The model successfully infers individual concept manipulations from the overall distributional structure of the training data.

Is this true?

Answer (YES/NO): NO